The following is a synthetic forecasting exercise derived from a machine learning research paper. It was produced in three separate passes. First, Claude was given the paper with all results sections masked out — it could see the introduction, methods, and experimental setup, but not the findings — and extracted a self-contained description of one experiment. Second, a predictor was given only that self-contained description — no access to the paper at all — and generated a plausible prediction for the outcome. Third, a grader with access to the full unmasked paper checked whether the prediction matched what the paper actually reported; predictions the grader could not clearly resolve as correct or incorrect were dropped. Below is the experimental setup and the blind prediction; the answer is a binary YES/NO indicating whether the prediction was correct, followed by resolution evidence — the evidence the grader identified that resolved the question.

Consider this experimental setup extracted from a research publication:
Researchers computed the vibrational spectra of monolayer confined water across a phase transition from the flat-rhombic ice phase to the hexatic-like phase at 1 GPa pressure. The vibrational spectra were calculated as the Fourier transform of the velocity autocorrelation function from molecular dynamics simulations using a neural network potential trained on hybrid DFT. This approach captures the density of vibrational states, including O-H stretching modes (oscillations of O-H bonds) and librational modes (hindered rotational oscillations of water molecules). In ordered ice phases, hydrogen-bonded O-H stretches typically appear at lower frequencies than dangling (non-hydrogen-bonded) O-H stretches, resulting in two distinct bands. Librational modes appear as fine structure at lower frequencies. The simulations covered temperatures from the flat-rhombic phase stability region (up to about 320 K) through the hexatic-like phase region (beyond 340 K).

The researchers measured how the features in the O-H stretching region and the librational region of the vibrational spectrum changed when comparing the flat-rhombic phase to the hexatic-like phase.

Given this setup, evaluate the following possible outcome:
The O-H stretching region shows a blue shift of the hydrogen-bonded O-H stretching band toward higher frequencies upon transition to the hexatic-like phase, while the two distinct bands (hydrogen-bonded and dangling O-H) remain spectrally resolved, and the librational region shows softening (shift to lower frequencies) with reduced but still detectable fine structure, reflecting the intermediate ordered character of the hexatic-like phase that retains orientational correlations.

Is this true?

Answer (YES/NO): NO